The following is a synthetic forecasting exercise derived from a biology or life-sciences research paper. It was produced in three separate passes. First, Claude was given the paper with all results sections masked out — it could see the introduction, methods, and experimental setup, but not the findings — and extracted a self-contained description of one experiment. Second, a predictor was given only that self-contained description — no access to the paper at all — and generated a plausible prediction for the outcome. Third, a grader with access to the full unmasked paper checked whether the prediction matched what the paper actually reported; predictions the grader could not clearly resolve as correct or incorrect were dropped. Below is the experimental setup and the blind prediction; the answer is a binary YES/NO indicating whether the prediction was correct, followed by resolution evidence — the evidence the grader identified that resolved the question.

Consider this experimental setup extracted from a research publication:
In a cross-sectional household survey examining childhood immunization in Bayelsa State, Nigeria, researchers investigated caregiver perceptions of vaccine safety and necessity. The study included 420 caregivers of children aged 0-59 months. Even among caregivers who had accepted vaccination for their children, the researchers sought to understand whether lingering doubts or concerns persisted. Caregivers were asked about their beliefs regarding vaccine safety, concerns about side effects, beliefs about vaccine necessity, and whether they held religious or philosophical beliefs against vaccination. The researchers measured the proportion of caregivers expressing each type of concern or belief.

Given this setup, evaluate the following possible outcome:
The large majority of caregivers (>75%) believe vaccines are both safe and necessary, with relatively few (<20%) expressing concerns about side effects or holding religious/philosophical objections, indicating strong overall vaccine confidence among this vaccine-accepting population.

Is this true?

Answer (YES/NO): NO